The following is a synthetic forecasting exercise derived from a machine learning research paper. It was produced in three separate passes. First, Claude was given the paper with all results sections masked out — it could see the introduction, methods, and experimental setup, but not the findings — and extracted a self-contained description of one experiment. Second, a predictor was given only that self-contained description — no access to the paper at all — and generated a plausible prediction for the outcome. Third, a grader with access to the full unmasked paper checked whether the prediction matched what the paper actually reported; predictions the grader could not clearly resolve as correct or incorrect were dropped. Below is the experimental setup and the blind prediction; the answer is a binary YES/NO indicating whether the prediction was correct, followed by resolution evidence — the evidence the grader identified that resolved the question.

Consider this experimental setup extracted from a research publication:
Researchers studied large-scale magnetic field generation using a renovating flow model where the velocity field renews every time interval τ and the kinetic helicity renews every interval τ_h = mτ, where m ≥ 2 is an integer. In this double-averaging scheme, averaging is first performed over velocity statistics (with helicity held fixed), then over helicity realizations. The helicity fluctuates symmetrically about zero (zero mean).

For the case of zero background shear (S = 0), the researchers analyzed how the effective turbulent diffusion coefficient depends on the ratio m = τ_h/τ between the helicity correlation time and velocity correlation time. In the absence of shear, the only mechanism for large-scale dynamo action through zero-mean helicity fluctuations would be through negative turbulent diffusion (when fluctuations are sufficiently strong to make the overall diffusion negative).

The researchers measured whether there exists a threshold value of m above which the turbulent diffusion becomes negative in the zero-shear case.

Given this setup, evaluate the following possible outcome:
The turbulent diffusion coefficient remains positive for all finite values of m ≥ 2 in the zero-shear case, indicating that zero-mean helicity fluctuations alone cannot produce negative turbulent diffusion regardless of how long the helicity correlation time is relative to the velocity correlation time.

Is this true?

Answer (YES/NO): NO